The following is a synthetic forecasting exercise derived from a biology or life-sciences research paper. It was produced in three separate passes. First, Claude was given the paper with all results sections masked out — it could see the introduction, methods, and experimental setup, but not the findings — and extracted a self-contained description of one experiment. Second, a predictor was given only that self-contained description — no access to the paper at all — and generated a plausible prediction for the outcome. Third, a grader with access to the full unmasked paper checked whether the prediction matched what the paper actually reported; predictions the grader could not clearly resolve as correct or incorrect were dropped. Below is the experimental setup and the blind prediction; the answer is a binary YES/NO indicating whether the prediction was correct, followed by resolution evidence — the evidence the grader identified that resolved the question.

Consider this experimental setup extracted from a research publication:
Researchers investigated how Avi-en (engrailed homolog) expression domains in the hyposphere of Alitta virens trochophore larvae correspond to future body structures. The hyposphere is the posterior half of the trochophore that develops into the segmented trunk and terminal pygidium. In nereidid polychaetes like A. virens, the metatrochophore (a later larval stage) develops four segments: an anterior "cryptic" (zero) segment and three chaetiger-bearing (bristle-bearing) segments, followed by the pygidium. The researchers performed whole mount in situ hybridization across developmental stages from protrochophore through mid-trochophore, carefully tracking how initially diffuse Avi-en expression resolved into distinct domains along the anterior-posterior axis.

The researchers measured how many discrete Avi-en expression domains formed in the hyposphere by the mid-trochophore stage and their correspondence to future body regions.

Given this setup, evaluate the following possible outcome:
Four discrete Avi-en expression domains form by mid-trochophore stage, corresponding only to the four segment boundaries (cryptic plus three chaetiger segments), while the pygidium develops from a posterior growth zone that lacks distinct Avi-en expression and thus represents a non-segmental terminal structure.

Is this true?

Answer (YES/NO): NO